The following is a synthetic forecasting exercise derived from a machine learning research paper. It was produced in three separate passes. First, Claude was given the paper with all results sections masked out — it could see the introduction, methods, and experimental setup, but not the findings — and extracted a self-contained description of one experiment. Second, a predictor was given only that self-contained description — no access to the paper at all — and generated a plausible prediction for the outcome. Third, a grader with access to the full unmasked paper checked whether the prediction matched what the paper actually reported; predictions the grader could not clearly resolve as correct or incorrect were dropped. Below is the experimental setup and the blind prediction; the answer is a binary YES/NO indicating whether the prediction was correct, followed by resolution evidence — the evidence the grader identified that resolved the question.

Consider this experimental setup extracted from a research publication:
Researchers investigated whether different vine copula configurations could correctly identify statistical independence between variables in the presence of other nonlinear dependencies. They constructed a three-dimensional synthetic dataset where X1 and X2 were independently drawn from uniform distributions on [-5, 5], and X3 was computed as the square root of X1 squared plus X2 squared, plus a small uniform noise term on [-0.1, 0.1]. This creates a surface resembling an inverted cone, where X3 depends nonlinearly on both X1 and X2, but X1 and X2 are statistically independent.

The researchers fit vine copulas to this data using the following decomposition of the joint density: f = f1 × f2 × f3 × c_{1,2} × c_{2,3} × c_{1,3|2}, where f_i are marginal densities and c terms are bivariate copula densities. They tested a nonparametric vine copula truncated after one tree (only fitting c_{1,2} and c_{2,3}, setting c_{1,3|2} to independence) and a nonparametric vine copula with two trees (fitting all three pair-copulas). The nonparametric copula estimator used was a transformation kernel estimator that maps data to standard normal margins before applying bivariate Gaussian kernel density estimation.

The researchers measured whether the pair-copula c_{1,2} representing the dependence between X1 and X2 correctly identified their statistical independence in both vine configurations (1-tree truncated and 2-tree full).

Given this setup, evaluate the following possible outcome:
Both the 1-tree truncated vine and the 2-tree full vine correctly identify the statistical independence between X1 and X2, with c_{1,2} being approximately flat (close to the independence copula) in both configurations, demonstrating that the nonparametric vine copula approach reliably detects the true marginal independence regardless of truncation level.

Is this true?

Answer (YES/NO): YES